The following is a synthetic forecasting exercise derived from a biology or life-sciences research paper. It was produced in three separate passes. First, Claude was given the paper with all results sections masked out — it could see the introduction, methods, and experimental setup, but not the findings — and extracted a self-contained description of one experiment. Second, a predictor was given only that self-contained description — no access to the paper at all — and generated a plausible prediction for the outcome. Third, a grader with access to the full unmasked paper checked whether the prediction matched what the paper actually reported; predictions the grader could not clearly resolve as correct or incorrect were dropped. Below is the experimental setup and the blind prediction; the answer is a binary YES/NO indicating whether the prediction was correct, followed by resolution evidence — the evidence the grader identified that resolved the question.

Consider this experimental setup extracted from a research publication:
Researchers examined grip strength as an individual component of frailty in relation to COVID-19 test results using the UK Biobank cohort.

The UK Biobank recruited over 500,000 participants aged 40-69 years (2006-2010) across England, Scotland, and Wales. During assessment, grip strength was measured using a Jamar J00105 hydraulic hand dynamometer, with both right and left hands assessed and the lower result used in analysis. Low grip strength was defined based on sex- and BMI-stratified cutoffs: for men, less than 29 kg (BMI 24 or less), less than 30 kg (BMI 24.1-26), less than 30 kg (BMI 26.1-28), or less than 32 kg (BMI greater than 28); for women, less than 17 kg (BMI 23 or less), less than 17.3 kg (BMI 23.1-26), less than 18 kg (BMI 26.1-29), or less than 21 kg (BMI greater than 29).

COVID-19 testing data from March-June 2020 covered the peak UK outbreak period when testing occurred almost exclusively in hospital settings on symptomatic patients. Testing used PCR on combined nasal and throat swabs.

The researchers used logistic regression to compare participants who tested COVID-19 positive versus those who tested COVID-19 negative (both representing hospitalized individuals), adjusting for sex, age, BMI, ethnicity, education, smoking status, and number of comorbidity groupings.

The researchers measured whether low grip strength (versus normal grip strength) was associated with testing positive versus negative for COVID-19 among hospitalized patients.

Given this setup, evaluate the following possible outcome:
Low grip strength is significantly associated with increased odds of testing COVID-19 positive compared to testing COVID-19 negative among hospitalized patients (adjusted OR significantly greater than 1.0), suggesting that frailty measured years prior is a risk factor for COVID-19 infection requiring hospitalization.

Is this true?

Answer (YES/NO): NO